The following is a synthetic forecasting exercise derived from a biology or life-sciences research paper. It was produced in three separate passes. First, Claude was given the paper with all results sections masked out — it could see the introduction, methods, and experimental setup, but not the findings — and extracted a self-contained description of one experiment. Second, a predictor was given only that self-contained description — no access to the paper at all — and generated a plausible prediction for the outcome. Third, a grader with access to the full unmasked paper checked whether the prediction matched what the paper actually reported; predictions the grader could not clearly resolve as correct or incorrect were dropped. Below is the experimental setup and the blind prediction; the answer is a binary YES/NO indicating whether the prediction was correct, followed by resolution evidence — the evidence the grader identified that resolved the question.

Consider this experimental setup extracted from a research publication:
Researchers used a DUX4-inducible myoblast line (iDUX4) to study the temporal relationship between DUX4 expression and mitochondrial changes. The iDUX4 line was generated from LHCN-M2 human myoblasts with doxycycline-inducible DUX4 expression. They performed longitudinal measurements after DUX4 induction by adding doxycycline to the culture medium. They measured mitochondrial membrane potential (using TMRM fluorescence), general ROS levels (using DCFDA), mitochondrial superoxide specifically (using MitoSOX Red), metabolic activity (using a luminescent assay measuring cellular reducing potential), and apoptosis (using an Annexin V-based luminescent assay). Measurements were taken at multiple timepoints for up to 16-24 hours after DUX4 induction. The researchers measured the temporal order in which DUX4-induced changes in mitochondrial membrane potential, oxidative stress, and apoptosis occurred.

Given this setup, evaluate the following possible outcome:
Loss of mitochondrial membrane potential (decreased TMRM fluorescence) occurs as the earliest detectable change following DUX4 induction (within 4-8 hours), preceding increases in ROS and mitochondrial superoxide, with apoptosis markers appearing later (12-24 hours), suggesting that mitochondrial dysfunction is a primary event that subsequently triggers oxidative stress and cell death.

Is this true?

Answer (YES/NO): NO